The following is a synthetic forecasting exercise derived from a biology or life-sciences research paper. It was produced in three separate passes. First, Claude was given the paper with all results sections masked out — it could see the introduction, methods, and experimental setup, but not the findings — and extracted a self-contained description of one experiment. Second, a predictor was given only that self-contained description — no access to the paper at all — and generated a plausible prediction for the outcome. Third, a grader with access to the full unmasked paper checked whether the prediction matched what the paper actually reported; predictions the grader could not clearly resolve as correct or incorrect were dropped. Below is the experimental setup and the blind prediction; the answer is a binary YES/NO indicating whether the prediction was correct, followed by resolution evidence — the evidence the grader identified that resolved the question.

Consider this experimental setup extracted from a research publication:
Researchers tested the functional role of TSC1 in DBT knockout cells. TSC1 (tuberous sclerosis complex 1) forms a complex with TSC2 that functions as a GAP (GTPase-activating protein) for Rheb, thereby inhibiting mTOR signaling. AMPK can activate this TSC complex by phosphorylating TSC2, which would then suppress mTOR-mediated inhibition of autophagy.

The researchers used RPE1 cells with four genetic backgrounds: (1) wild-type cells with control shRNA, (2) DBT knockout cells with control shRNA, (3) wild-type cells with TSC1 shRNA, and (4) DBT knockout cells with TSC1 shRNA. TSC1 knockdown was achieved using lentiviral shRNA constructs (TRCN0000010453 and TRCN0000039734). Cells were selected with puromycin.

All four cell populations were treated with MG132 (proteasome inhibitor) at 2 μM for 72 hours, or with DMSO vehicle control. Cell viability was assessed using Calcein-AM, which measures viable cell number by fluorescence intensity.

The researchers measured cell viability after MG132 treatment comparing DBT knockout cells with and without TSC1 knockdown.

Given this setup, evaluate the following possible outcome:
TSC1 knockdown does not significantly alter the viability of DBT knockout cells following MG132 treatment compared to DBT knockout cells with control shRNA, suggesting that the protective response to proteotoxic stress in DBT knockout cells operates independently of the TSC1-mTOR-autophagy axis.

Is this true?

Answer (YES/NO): NO